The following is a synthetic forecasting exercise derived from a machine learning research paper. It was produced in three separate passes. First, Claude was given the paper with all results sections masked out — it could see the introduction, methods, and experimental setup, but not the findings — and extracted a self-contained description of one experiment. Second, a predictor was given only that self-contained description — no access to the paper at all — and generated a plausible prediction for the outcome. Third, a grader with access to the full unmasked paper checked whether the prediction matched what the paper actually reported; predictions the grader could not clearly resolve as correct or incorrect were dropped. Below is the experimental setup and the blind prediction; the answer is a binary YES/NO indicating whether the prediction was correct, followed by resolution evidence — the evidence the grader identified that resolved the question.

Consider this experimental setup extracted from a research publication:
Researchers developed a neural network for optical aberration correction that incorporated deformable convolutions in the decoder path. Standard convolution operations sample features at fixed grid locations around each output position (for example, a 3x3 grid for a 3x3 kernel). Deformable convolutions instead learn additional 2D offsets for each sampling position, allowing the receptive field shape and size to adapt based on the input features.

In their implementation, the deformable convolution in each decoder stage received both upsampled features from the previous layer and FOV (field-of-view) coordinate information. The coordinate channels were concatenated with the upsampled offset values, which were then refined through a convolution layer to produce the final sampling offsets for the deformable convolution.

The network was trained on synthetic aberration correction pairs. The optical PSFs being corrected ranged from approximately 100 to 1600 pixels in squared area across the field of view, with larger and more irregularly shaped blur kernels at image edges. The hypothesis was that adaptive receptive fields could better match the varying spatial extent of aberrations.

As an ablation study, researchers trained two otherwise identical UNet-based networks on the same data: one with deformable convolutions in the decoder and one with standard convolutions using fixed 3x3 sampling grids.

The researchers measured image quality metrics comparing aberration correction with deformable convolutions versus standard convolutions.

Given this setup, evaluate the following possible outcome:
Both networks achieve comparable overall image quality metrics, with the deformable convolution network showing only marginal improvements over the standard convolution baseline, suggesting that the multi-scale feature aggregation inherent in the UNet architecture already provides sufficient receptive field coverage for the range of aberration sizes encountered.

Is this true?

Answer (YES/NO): NO